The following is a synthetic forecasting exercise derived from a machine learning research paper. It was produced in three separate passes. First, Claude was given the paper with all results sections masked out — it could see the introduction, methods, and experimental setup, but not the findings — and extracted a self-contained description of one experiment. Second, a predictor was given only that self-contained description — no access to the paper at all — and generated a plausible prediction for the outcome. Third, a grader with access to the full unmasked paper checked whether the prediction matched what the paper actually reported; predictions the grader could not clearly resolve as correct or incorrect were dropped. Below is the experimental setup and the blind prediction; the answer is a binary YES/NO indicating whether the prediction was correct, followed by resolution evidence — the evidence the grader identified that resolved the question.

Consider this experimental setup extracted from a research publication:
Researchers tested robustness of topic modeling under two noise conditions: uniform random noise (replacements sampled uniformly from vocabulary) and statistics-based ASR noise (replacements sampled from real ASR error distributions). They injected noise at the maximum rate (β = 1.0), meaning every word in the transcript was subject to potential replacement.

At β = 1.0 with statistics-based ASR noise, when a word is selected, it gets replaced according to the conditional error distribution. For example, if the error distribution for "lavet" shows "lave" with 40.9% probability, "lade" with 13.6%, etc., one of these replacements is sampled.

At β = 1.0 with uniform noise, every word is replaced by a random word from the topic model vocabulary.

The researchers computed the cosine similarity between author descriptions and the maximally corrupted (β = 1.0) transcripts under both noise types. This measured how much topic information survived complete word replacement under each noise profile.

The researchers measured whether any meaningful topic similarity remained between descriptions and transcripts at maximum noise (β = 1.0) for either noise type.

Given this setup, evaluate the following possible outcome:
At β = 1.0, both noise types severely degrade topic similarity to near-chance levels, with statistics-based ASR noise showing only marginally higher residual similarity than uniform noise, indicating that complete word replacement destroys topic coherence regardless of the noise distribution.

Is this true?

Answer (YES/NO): NO